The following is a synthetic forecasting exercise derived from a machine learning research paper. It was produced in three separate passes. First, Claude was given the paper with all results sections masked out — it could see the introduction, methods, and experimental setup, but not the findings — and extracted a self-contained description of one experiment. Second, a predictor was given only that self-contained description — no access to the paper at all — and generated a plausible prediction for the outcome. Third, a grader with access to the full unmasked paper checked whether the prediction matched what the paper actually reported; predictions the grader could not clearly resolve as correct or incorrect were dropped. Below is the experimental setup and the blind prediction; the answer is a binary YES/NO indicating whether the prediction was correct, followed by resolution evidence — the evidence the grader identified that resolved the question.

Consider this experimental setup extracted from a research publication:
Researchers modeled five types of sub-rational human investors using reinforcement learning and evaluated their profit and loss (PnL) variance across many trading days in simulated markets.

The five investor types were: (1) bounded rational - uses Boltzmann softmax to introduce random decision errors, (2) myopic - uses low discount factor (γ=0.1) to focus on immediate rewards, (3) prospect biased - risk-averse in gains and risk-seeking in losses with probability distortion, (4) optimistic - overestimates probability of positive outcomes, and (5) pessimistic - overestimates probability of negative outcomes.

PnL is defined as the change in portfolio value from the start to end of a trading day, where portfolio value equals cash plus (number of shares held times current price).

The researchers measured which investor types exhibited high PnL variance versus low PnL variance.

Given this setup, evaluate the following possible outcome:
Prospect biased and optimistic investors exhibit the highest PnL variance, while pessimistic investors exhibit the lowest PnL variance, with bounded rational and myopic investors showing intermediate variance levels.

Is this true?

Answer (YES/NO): NO